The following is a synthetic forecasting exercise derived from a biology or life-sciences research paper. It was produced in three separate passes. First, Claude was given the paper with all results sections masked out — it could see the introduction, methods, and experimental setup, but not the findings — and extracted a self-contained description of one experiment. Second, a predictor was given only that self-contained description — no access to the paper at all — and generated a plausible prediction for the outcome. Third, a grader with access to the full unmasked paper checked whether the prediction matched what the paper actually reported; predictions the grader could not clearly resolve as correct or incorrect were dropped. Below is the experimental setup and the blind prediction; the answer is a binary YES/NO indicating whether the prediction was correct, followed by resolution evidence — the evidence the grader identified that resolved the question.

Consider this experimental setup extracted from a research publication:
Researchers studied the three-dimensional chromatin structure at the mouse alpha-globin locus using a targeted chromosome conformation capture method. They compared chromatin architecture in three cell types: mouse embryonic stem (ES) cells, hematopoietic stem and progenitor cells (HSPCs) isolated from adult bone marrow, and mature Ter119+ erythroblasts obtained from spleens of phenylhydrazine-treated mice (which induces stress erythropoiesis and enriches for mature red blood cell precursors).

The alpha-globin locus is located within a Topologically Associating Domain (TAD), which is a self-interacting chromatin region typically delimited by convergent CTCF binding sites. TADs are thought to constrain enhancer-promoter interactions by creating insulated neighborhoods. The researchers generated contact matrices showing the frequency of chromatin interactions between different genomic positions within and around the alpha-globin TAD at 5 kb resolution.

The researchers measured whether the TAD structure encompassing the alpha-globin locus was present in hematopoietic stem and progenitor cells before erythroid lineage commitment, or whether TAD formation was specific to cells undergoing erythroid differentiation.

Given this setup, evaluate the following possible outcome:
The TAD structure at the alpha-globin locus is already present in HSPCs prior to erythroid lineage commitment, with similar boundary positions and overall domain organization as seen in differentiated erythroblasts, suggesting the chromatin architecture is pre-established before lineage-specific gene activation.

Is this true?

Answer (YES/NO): YES